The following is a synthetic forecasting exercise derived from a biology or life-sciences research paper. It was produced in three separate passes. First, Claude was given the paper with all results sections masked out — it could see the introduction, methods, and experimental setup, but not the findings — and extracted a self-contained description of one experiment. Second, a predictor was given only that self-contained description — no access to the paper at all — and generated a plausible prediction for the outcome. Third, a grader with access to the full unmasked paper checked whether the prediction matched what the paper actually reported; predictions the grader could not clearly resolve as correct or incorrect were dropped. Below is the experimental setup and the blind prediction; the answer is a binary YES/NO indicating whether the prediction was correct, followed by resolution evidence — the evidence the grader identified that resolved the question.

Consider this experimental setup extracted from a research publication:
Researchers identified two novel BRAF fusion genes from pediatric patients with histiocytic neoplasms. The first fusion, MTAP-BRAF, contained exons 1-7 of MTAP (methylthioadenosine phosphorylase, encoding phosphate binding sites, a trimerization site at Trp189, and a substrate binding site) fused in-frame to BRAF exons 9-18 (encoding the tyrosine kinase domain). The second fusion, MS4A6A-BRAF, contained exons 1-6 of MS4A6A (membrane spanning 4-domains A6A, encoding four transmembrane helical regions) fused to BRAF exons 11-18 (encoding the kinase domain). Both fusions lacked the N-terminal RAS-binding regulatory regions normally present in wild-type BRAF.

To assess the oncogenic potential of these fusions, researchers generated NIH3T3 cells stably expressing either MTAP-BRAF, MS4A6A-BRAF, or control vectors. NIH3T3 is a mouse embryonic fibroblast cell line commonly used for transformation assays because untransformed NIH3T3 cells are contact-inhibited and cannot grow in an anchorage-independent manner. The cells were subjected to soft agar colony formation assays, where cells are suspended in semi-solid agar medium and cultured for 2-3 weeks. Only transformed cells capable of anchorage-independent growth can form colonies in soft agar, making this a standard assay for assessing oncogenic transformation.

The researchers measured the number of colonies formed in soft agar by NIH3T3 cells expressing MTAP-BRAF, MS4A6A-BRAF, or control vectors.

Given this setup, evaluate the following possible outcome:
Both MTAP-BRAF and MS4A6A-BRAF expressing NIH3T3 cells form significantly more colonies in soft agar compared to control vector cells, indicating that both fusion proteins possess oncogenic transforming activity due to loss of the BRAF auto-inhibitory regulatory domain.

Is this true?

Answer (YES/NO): YES